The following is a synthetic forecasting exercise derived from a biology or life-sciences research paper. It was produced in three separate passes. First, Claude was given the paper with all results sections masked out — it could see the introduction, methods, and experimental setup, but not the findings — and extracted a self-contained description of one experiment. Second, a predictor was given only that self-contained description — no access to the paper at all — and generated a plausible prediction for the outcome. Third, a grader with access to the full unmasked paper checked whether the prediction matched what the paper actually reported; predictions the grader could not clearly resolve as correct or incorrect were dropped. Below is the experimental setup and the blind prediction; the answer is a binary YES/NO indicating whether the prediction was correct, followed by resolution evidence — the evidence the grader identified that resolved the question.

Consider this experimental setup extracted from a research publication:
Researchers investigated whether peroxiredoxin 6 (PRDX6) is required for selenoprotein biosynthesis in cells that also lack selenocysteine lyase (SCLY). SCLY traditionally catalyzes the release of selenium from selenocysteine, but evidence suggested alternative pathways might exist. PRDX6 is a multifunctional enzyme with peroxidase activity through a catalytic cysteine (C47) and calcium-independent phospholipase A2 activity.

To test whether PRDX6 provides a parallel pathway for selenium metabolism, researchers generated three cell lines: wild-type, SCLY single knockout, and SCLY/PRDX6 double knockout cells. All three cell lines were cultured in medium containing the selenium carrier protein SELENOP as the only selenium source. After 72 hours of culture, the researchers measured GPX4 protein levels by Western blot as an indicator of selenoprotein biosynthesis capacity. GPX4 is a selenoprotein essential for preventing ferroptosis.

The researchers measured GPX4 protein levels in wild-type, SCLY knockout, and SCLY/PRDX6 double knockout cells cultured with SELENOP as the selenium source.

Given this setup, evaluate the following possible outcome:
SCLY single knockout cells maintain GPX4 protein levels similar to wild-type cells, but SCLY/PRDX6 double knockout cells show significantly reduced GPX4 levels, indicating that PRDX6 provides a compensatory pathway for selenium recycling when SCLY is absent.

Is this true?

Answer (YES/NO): YES